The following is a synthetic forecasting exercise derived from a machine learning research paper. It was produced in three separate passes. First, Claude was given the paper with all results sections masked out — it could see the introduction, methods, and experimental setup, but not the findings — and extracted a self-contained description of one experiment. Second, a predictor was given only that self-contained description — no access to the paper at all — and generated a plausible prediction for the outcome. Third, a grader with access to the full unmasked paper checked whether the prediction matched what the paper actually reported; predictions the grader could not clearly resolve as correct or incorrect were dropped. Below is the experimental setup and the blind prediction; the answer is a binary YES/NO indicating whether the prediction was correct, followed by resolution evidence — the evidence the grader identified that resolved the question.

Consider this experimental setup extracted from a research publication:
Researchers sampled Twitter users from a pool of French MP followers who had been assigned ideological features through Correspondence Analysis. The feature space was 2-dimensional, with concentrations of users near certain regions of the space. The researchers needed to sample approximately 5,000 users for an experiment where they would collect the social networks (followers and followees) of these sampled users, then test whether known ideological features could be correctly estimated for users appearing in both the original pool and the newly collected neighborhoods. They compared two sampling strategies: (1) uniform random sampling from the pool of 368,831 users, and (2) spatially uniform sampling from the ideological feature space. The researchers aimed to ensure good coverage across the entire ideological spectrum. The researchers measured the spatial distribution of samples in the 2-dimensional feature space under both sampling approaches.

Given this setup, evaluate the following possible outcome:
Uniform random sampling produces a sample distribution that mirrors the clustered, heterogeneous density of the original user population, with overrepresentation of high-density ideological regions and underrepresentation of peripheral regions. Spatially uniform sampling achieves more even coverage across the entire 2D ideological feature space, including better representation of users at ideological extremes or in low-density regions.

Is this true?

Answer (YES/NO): YES